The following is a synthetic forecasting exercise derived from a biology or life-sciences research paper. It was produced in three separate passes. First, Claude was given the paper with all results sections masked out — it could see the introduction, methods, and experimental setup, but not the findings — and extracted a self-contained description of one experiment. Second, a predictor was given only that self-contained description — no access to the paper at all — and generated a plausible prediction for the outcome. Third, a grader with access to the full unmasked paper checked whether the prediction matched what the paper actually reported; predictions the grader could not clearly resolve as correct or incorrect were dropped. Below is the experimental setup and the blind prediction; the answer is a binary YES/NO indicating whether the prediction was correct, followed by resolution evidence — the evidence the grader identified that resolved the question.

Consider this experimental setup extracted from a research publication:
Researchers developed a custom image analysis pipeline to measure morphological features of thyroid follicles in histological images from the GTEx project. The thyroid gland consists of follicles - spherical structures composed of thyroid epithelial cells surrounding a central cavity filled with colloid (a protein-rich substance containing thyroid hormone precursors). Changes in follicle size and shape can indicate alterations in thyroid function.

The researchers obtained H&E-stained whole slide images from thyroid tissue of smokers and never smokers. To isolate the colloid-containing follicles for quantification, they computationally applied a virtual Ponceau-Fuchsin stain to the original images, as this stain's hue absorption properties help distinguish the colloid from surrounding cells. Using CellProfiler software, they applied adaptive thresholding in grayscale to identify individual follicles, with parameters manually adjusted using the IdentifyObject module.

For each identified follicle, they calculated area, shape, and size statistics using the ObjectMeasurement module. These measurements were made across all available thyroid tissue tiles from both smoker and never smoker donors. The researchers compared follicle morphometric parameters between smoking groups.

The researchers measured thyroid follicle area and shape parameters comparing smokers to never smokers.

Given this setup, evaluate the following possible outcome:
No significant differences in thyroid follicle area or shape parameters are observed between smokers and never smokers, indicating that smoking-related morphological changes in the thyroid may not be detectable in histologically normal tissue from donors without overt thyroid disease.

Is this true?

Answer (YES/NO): NO